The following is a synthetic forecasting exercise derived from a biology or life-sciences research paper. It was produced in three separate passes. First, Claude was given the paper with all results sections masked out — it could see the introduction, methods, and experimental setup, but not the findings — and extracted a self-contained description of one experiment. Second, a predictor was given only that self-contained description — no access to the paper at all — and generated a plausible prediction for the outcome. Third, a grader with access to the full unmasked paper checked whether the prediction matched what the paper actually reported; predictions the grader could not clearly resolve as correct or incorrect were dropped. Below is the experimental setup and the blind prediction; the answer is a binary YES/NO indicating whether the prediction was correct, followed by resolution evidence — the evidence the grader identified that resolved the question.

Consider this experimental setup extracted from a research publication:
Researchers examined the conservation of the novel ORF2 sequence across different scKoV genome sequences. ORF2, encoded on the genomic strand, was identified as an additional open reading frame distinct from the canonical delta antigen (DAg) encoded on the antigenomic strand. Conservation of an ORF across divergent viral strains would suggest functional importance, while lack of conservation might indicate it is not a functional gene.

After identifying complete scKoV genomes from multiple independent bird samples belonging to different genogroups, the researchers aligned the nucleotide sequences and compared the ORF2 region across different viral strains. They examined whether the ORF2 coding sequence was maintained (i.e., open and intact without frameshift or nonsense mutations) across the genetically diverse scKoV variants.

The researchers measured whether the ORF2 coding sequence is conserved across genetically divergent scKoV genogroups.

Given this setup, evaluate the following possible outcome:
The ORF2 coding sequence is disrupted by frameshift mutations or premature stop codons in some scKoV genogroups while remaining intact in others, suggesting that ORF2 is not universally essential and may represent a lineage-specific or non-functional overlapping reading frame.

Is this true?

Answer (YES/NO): NO